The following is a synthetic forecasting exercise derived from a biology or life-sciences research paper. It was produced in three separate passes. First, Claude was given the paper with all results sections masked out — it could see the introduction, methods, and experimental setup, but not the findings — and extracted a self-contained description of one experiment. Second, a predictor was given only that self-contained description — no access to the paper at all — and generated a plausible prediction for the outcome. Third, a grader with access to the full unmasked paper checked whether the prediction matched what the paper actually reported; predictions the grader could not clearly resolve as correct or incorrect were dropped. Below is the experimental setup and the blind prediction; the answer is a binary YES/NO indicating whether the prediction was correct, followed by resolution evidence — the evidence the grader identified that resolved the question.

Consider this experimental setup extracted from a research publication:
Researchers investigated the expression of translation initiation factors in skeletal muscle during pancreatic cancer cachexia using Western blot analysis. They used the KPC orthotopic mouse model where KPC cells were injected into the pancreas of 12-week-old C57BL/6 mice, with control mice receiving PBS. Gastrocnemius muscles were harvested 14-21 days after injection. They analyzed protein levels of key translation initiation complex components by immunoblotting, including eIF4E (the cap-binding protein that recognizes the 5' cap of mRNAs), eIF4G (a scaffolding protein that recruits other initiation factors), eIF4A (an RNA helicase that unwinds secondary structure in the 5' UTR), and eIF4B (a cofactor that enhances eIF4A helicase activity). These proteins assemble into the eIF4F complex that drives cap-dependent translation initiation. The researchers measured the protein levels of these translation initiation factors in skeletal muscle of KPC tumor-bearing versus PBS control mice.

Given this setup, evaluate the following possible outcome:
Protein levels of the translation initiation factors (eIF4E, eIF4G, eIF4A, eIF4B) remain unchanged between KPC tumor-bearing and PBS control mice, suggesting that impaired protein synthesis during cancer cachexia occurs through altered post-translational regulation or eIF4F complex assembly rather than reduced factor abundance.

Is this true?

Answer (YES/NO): NO